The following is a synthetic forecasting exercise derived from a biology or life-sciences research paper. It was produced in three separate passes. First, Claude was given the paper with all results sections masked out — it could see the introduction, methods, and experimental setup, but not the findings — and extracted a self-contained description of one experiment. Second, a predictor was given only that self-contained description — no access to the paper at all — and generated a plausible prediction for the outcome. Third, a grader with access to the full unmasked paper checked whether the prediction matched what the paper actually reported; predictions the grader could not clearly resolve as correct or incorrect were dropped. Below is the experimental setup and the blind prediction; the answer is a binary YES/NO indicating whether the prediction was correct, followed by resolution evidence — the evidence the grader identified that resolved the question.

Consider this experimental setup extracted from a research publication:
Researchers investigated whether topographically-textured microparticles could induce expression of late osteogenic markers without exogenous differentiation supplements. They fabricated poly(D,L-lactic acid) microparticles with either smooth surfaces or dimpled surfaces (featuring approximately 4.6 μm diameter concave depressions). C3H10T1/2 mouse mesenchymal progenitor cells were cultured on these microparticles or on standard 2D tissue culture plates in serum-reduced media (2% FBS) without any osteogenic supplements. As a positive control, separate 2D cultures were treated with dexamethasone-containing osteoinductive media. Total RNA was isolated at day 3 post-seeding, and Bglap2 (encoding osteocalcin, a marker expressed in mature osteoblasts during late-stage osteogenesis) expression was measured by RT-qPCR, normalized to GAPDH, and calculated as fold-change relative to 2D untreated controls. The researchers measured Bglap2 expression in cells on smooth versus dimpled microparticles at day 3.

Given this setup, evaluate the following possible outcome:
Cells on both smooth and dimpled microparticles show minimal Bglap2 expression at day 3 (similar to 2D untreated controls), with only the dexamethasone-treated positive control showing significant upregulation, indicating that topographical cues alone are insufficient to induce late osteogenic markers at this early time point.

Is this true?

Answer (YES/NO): NO